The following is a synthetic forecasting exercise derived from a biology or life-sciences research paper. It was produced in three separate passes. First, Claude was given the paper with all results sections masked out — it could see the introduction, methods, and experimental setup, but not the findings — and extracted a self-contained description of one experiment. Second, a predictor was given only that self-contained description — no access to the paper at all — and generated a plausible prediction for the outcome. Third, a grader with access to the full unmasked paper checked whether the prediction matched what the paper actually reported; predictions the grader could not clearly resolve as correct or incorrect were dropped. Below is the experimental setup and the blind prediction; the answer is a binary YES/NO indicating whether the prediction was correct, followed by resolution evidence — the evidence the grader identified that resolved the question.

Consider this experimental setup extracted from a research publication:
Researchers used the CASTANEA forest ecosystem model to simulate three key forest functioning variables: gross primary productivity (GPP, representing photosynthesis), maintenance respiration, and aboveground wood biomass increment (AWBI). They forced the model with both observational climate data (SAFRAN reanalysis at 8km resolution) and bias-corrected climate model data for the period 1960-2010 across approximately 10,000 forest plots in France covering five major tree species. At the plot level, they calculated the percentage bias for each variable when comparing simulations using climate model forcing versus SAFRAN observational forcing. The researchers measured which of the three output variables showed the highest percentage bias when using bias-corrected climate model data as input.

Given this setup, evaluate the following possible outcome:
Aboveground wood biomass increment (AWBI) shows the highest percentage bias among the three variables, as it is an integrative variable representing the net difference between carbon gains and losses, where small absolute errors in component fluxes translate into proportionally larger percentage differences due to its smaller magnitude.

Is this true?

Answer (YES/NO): YES